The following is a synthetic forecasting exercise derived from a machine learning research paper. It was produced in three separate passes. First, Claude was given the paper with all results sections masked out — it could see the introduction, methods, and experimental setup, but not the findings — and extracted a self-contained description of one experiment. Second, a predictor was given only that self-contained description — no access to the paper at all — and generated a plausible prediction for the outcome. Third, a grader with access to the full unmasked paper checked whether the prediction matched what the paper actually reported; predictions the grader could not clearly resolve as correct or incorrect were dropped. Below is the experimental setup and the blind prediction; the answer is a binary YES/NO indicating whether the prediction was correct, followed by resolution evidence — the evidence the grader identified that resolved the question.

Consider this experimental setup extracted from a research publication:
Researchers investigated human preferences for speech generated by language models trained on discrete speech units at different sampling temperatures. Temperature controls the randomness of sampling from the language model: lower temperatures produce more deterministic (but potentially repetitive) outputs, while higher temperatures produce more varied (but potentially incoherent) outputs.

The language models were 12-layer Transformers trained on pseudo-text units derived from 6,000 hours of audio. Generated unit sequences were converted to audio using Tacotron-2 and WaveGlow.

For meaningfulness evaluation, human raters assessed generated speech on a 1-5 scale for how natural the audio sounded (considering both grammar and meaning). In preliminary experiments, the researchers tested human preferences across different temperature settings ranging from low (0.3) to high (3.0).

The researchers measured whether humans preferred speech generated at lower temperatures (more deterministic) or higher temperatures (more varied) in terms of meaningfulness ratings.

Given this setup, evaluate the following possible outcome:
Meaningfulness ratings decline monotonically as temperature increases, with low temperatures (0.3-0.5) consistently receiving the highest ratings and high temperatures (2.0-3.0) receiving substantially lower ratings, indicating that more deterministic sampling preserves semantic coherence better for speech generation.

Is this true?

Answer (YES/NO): NO